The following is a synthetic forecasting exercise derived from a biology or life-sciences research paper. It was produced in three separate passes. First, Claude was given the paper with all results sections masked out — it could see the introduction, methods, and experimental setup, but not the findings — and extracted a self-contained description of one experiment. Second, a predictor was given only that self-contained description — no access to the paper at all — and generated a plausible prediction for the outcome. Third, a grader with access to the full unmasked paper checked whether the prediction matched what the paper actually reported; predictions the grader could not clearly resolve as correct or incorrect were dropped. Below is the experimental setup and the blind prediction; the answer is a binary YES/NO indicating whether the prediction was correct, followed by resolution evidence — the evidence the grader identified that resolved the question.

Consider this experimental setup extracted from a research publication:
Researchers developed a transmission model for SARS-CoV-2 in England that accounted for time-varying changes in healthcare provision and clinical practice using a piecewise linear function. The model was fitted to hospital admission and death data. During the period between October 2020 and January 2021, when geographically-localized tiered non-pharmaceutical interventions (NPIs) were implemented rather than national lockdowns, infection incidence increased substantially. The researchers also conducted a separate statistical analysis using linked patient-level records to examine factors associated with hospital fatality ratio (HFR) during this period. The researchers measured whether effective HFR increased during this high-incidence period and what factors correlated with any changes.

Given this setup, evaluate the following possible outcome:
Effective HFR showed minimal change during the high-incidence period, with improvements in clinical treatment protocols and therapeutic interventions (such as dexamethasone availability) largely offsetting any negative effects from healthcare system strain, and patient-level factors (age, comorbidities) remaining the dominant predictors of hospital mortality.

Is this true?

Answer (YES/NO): NO